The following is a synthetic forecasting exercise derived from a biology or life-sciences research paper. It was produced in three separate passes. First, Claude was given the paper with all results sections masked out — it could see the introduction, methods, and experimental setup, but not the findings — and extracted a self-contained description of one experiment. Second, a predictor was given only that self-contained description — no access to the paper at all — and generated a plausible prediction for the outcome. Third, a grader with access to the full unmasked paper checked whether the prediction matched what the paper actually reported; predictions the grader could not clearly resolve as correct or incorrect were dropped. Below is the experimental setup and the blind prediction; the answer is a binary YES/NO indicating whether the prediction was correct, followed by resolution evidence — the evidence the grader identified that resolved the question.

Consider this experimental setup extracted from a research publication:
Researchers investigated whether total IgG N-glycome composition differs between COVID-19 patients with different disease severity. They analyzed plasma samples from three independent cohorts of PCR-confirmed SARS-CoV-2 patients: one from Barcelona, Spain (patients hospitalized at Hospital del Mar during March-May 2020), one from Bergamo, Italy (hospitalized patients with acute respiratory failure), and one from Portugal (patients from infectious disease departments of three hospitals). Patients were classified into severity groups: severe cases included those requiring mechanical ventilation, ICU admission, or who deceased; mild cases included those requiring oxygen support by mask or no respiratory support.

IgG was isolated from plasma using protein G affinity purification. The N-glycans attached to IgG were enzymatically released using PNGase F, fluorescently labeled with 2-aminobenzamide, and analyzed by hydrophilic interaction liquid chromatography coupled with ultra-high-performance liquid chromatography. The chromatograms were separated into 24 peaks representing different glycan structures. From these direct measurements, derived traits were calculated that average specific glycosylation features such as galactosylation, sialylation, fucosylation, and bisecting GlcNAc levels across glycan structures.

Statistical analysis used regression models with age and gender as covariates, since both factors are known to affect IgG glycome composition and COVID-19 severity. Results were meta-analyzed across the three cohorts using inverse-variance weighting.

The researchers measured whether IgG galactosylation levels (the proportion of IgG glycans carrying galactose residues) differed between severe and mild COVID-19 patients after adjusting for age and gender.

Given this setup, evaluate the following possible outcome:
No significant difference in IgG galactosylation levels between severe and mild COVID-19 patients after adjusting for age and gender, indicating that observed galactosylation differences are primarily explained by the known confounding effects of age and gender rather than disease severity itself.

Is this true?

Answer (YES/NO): NO